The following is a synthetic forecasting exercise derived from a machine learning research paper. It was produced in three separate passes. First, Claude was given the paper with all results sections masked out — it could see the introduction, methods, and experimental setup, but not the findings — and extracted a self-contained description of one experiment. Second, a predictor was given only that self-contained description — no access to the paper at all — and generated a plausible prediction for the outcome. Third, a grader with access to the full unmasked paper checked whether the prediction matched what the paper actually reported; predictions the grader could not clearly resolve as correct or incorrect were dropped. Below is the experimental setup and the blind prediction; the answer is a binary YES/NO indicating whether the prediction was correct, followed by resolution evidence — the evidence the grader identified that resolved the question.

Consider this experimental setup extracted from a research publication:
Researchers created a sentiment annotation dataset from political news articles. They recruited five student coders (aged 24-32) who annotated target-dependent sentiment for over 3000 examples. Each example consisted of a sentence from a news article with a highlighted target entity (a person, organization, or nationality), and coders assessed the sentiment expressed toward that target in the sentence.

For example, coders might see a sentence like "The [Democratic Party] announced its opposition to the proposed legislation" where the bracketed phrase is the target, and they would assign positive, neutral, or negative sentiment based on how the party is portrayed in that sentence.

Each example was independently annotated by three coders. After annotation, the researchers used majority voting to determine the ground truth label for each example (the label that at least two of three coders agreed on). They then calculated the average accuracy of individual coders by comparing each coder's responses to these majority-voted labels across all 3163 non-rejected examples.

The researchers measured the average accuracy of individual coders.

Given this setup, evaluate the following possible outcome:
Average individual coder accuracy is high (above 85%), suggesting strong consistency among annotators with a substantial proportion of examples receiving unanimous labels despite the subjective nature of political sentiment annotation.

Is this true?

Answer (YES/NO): NO